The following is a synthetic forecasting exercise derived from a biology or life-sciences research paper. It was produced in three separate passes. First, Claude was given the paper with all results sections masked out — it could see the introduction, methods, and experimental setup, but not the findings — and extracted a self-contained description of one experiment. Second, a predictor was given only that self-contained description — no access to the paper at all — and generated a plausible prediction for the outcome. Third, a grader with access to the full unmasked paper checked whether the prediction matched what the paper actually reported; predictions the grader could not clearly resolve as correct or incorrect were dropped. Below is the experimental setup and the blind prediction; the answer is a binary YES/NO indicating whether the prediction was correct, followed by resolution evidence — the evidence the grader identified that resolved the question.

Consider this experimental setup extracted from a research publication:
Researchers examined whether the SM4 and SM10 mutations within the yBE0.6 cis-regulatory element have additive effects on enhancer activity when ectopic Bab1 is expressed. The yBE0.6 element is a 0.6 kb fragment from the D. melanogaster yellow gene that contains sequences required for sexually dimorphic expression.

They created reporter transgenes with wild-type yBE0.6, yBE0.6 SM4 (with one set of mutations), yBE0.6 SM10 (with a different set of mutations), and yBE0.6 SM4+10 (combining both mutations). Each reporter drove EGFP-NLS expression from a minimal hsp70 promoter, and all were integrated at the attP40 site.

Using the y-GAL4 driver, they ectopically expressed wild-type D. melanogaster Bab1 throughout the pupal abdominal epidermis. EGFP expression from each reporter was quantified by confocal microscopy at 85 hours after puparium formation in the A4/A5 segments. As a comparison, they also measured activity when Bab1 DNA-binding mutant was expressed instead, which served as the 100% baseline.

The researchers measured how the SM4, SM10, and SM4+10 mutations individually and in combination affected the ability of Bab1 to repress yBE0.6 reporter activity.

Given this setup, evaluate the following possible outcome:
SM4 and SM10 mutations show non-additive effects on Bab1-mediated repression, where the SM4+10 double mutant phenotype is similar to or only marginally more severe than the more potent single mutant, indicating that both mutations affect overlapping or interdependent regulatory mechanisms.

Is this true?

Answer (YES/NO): NO